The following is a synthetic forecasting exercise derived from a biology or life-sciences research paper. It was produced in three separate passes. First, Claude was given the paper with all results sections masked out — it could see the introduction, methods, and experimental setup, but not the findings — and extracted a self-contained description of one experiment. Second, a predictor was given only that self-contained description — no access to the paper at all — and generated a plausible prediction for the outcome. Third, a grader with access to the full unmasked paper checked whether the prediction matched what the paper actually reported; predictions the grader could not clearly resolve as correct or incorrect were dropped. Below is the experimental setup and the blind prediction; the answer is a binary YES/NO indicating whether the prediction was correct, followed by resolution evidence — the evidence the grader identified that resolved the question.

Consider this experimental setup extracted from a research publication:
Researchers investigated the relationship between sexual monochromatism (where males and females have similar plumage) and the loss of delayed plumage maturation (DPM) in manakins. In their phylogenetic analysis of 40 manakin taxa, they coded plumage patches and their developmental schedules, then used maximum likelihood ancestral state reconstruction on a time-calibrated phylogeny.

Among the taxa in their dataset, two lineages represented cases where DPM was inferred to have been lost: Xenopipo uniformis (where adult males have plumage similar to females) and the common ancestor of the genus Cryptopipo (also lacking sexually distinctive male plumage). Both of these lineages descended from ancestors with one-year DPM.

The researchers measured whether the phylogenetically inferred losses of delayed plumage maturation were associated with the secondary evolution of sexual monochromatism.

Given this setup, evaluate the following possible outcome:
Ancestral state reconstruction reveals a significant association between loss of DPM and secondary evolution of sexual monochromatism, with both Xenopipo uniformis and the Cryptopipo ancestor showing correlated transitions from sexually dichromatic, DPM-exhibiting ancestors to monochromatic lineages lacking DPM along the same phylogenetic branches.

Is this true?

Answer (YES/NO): NO